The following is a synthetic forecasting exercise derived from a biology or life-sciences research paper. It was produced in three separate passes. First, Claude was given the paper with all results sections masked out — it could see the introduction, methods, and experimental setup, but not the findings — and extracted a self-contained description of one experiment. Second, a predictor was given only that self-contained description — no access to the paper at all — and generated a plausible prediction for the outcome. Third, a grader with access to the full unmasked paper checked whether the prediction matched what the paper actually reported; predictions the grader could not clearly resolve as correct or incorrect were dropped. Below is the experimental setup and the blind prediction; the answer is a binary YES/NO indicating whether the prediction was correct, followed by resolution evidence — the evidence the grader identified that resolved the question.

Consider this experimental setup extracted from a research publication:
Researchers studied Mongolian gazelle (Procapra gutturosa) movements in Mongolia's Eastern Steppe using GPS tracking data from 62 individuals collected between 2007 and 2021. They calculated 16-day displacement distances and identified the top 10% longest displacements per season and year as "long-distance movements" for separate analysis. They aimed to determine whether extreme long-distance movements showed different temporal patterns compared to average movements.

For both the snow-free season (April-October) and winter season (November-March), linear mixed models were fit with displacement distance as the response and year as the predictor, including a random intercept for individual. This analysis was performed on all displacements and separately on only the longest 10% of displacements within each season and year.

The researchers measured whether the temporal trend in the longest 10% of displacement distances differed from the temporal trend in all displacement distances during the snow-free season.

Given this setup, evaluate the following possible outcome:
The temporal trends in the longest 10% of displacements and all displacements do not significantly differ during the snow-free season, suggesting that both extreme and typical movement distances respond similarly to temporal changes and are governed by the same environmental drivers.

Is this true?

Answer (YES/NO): NO